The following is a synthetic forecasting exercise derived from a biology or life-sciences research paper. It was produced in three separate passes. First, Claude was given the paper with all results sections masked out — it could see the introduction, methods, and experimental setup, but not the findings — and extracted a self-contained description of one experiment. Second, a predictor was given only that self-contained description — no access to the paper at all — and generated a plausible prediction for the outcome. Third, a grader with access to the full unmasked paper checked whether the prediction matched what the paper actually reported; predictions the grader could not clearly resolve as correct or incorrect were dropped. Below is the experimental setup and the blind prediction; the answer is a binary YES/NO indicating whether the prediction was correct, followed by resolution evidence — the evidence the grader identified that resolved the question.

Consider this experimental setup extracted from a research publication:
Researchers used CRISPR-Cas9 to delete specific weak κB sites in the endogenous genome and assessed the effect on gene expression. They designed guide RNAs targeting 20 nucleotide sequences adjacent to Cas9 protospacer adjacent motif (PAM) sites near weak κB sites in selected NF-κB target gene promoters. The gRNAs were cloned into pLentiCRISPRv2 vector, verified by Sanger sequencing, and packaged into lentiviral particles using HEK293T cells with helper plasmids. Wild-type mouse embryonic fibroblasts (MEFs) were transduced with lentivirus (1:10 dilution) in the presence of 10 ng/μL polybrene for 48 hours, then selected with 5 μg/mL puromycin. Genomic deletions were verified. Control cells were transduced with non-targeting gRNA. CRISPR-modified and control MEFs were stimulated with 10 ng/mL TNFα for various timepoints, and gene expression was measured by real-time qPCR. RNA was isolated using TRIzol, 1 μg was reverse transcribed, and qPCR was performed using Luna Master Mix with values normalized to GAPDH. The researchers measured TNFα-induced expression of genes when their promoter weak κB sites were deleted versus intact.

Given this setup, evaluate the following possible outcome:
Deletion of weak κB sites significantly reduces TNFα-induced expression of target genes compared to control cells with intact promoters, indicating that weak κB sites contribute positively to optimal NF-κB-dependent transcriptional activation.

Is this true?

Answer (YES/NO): YES